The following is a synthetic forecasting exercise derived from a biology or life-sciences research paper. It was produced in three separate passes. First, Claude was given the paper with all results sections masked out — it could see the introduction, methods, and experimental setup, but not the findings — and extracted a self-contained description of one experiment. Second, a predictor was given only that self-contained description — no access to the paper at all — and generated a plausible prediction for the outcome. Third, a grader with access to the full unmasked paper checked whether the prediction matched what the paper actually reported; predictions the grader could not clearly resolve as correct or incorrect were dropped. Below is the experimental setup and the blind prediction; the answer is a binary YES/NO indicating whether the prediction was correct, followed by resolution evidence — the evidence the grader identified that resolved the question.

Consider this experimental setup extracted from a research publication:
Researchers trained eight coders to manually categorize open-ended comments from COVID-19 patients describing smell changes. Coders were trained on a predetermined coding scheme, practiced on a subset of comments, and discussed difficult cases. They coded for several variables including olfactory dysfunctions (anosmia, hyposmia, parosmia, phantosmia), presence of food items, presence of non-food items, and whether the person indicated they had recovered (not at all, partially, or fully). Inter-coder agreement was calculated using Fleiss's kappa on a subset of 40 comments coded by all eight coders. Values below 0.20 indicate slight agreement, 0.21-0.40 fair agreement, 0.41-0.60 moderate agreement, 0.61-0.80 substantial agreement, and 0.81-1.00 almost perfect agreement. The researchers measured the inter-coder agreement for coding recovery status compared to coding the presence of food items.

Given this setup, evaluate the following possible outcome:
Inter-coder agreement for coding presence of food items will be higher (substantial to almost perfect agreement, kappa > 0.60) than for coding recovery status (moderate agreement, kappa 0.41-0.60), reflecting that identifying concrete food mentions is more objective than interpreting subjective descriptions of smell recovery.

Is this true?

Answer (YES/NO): NO